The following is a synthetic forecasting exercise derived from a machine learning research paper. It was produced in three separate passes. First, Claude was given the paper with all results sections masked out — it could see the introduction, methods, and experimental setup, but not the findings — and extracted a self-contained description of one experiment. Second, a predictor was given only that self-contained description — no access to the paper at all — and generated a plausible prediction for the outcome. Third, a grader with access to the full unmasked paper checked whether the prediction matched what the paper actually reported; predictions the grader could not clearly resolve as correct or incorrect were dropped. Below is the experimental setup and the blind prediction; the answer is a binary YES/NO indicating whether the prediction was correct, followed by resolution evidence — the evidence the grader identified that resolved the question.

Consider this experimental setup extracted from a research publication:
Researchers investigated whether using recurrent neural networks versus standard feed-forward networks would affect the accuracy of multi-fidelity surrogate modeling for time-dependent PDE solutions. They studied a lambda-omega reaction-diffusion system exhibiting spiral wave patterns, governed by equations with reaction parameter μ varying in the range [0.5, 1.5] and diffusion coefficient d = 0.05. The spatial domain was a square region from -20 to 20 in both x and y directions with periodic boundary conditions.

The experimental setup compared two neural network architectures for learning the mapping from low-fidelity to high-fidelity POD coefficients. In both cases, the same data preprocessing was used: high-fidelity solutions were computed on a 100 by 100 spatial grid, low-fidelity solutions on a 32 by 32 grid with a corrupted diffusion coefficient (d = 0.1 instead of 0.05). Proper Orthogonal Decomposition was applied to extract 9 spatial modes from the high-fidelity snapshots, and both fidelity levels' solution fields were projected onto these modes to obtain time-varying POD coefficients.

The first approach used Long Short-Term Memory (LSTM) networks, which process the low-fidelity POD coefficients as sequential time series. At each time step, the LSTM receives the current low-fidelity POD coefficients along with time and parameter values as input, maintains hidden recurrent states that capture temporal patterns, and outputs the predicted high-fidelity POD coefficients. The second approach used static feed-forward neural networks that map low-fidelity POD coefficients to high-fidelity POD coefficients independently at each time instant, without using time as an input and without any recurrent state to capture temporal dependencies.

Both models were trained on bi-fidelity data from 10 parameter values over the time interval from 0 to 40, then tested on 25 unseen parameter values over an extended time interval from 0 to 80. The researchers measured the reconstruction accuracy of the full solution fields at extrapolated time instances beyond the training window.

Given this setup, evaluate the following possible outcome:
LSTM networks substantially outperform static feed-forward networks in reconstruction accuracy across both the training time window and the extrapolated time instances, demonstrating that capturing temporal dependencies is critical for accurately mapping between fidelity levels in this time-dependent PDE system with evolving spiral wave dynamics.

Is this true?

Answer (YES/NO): NO